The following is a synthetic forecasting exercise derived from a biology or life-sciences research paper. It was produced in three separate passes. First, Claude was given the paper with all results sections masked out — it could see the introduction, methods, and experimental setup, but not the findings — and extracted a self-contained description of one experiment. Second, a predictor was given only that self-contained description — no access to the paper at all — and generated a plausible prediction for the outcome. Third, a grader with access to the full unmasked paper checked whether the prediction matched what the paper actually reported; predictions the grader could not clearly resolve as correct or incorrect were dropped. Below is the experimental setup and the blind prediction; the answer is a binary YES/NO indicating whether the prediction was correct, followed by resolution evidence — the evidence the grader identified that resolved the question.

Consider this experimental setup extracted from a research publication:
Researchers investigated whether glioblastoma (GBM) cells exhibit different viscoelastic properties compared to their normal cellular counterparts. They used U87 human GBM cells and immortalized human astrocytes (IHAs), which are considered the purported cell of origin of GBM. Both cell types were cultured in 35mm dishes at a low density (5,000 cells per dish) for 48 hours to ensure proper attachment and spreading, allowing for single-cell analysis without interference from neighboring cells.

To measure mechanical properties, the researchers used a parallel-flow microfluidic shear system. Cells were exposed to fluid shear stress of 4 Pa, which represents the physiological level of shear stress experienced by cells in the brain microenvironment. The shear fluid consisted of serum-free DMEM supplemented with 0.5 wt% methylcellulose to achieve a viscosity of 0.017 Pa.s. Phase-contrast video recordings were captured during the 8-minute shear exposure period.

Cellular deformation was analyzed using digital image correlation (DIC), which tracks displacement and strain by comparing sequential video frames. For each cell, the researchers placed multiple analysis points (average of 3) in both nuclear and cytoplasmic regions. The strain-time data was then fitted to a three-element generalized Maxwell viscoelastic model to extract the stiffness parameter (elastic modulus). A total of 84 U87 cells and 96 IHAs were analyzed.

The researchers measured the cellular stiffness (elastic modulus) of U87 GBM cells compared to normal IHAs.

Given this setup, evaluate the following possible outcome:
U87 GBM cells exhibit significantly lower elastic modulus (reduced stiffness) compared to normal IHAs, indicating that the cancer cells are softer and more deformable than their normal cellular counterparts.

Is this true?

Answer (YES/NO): NO